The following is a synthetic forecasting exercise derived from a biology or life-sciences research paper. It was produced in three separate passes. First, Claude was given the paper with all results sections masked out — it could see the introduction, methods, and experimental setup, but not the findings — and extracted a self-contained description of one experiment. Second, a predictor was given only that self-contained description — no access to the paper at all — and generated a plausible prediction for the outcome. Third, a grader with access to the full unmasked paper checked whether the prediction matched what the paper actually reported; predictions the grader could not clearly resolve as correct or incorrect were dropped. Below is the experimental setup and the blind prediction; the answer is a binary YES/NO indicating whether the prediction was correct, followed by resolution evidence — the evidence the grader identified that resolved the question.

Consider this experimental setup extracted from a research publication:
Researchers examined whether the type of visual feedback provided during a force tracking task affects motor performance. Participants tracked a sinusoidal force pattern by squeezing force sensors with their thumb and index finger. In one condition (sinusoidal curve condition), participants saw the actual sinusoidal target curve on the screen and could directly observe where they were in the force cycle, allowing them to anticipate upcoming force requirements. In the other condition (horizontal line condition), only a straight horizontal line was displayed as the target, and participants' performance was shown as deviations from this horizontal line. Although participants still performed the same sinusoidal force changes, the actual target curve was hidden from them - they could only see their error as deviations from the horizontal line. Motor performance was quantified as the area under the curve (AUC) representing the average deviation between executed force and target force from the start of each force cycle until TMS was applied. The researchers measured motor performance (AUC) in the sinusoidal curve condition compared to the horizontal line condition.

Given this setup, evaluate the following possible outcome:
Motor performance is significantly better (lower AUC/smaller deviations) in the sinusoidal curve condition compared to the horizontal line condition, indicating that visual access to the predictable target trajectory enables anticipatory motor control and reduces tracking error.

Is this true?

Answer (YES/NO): YES